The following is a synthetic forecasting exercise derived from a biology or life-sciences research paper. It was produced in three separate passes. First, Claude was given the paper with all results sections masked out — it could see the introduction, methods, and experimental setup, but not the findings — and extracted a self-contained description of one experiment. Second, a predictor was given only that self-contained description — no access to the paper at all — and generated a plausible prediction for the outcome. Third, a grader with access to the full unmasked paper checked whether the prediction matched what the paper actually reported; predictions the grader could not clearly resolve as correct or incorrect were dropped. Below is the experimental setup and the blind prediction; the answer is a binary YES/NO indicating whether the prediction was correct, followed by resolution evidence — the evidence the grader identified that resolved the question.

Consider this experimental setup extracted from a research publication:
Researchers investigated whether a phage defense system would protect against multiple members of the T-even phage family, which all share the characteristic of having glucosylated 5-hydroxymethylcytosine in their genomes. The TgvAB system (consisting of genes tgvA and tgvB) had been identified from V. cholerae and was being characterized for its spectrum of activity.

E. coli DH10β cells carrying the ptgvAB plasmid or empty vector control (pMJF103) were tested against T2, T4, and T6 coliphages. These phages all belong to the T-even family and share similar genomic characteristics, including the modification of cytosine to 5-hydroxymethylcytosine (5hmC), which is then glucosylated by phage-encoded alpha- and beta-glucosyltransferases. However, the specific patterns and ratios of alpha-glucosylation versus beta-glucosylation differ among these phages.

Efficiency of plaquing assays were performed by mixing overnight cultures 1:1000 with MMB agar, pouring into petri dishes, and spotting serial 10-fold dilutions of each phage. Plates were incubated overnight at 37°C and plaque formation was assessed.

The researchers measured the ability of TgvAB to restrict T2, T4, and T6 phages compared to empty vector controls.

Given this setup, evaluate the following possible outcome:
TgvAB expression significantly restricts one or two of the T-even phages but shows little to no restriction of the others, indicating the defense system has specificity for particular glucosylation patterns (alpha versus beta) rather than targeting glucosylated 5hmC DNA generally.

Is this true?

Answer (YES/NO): NO